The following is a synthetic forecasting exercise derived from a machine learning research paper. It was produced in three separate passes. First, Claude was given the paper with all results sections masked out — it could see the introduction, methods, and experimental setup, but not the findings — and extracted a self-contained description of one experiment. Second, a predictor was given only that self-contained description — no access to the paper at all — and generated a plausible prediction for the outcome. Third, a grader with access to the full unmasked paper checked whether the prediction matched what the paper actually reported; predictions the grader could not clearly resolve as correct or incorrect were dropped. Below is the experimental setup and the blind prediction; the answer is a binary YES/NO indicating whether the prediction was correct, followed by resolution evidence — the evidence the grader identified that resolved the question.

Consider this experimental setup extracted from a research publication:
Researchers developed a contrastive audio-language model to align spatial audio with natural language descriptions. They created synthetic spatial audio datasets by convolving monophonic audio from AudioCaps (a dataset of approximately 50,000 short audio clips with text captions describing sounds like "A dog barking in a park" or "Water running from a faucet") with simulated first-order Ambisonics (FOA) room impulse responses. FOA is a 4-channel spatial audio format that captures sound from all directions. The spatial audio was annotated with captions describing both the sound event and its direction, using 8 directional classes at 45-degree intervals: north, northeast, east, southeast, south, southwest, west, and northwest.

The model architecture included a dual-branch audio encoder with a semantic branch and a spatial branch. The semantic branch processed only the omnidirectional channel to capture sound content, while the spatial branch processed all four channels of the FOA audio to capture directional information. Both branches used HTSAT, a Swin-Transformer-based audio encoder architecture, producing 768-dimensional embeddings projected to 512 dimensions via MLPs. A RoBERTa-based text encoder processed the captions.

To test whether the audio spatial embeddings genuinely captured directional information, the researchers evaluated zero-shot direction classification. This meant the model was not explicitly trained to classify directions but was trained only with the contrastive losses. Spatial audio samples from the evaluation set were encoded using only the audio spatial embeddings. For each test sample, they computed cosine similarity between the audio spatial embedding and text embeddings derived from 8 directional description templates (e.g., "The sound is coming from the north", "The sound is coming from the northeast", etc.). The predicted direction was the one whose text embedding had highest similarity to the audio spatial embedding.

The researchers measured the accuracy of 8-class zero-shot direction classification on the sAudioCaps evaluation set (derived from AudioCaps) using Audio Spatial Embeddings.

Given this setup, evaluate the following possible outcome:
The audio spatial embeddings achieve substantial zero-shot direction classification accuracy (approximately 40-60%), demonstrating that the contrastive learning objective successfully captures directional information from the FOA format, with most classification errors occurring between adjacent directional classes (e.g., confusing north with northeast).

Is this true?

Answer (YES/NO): NO